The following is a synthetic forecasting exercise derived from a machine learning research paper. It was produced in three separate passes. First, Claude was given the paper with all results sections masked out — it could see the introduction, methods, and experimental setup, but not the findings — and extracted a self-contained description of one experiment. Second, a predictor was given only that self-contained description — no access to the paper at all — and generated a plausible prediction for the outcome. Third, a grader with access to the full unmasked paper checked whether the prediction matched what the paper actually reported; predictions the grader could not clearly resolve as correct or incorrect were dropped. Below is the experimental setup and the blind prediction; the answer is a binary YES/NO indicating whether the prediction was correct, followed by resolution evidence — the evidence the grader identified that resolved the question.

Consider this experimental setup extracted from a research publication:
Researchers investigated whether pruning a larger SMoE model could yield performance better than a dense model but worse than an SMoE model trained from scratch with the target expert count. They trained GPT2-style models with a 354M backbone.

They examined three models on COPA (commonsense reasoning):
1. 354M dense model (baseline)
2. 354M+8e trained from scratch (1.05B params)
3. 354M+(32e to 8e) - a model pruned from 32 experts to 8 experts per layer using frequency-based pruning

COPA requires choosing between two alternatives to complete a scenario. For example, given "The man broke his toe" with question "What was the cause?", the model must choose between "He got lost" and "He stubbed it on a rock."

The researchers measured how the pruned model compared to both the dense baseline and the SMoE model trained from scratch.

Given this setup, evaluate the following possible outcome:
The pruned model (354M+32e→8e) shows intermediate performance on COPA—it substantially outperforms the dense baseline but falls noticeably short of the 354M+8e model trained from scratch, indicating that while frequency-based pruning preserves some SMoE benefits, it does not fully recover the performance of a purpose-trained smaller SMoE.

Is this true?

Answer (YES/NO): NO